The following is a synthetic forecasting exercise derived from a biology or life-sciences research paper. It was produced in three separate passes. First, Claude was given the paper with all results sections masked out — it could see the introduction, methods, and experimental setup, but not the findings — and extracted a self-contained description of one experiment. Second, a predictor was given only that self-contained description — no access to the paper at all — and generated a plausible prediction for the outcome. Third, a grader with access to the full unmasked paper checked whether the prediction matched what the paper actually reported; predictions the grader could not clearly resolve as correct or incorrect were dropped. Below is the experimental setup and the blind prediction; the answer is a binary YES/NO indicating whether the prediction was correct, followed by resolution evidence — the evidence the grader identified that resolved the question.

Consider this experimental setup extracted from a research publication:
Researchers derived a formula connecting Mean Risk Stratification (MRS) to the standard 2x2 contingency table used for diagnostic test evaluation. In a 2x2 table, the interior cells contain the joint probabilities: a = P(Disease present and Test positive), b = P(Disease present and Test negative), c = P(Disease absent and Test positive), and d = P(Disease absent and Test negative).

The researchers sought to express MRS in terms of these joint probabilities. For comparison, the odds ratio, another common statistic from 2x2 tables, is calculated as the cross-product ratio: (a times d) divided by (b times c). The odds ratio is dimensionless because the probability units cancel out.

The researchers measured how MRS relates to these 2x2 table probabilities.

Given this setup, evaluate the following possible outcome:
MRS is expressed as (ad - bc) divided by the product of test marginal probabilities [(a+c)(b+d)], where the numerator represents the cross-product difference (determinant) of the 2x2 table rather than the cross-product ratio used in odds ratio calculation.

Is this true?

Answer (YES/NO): NO